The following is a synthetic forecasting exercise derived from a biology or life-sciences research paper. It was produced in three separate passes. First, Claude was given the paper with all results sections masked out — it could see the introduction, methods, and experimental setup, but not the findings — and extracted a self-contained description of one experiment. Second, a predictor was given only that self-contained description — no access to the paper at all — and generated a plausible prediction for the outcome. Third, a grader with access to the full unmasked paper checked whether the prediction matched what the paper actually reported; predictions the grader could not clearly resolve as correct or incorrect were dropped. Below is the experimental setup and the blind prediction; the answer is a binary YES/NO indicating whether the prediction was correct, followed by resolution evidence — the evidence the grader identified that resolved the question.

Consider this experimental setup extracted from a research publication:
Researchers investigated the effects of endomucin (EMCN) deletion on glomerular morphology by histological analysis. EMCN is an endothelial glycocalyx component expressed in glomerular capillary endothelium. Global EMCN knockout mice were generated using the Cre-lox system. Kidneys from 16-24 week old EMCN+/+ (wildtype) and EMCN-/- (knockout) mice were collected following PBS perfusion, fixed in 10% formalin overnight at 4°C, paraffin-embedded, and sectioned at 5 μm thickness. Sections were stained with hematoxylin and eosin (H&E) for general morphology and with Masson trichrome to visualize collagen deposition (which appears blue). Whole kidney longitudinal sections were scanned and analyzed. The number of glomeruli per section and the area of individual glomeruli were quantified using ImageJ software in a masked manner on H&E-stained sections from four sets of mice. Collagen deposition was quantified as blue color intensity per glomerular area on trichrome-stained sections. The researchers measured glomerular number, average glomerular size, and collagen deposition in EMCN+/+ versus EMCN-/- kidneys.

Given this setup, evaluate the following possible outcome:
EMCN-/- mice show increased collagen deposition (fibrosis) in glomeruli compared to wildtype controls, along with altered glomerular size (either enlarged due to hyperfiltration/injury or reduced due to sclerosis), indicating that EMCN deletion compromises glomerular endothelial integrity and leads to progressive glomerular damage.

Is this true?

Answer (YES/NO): YES